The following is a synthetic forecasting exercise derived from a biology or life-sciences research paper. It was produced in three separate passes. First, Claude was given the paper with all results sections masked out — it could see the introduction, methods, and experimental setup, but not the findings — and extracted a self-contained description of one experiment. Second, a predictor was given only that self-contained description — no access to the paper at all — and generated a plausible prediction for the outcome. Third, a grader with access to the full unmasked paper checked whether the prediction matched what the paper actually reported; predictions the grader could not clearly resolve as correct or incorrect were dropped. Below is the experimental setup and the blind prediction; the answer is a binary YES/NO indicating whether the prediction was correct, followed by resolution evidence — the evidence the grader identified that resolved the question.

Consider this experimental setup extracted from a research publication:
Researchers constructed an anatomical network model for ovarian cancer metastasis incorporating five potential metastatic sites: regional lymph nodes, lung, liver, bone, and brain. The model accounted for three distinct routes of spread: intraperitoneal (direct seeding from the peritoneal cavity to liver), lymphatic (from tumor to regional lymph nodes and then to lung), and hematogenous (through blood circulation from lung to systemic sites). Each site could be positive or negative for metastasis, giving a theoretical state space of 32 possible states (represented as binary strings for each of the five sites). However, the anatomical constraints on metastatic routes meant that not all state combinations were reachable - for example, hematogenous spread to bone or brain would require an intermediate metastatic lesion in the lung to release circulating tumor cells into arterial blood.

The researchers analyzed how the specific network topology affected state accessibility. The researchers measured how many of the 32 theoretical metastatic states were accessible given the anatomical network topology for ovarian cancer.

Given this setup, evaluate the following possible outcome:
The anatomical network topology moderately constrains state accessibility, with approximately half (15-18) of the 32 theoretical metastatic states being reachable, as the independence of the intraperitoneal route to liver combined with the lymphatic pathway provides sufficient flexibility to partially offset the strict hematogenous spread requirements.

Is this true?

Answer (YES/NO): YES